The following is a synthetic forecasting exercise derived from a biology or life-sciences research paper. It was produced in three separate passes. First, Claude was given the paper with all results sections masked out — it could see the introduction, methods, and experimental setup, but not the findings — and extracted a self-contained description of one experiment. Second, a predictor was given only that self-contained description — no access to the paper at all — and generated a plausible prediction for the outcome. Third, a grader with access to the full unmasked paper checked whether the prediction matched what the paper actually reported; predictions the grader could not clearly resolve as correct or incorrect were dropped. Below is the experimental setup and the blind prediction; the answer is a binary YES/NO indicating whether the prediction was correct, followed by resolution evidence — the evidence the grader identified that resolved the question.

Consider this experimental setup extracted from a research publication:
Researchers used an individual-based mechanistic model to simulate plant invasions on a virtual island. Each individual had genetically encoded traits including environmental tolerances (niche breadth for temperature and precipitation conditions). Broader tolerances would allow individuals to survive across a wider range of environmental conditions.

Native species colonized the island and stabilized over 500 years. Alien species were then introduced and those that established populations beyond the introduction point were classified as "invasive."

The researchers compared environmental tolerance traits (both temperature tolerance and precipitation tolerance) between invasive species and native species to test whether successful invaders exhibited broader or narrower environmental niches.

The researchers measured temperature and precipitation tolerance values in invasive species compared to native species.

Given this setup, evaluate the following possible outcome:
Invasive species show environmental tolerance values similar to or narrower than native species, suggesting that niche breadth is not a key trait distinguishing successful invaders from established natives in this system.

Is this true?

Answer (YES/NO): NO